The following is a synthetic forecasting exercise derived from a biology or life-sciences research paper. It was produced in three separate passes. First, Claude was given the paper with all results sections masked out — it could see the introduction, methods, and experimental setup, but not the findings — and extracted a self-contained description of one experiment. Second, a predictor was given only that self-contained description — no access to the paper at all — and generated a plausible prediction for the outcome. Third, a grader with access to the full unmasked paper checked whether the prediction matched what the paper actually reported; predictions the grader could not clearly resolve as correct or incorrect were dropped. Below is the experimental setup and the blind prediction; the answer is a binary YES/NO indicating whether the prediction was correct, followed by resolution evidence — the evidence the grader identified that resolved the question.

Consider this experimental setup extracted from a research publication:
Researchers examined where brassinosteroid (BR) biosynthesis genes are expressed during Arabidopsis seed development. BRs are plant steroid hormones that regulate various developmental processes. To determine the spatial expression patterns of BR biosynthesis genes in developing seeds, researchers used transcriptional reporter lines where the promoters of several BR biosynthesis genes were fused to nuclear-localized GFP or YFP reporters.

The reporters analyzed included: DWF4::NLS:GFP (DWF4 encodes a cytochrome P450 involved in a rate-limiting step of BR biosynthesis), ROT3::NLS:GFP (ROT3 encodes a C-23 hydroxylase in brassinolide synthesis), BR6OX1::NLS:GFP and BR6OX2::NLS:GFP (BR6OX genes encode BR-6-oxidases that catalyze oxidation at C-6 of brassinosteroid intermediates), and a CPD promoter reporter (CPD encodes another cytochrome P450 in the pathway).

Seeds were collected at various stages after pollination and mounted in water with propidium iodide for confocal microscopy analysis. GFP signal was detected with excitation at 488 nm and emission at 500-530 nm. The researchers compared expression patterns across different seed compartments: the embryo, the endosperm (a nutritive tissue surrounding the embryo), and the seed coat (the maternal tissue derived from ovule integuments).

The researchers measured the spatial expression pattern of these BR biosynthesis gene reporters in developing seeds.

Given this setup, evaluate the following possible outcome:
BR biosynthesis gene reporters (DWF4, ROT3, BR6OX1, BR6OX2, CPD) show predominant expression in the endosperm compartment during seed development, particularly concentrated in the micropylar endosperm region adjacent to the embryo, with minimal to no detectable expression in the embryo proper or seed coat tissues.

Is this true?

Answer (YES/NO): NO